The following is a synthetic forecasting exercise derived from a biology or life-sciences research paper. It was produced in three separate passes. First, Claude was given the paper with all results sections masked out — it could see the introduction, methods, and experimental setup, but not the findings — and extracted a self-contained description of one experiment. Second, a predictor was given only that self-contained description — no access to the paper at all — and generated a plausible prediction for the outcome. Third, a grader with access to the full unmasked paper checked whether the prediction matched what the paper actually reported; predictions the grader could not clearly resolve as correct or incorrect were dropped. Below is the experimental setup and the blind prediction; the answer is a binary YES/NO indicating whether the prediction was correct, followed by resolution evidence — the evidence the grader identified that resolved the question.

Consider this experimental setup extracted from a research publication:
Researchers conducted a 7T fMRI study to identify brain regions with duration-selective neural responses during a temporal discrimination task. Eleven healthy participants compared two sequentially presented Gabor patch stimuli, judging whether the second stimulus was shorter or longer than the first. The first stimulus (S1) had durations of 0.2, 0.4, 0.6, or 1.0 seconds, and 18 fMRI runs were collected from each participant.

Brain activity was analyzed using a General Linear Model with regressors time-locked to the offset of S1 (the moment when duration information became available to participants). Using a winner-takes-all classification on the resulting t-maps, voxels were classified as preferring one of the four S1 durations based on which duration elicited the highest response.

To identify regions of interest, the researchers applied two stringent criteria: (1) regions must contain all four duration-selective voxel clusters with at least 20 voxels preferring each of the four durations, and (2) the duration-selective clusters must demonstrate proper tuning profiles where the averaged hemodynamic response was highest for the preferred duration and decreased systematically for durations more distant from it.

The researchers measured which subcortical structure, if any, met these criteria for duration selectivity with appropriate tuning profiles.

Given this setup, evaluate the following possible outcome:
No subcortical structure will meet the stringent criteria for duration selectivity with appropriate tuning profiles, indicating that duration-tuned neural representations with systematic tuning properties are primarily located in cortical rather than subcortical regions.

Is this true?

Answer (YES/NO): NO